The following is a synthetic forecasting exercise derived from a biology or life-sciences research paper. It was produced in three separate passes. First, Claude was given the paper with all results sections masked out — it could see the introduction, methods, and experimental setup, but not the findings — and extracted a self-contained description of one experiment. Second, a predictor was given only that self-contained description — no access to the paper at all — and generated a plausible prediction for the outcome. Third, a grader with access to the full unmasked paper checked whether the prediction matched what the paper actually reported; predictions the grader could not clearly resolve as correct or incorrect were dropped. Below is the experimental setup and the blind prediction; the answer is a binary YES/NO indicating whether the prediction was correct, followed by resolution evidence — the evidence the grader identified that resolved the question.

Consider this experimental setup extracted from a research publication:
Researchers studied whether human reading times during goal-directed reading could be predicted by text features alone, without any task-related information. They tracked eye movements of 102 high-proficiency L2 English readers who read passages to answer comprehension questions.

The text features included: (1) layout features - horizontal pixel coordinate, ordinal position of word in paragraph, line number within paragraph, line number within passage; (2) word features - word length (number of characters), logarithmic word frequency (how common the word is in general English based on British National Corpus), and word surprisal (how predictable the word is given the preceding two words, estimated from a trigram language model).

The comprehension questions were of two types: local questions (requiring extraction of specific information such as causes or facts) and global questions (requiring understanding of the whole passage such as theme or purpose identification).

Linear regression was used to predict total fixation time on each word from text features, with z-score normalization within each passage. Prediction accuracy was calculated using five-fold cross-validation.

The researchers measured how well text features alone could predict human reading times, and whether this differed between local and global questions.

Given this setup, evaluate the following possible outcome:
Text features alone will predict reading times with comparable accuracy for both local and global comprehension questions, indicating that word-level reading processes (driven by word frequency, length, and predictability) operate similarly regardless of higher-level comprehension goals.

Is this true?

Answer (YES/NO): NO